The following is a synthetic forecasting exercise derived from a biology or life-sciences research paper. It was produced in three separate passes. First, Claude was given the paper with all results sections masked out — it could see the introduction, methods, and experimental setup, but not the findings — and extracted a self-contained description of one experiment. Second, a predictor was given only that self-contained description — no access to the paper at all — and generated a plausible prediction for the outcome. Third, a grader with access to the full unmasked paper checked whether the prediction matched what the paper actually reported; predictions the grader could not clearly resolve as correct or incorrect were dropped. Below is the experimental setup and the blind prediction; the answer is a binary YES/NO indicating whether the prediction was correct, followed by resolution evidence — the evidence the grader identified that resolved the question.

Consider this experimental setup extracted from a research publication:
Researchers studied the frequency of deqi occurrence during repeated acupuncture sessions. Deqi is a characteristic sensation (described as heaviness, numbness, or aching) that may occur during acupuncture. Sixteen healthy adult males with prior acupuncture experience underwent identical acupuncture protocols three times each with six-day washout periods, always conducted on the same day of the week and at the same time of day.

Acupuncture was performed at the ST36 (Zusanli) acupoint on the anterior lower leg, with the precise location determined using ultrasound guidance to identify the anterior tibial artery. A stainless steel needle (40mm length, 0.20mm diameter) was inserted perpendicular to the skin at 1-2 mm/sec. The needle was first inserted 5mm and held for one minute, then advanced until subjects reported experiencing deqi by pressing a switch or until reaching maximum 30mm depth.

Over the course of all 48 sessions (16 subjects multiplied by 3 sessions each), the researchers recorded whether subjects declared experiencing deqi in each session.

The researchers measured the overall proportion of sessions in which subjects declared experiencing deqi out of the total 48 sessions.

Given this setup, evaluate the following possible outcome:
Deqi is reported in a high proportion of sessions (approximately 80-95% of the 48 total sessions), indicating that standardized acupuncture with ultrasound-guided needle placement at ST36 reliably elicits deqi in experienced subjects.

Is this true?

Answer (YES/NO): YES